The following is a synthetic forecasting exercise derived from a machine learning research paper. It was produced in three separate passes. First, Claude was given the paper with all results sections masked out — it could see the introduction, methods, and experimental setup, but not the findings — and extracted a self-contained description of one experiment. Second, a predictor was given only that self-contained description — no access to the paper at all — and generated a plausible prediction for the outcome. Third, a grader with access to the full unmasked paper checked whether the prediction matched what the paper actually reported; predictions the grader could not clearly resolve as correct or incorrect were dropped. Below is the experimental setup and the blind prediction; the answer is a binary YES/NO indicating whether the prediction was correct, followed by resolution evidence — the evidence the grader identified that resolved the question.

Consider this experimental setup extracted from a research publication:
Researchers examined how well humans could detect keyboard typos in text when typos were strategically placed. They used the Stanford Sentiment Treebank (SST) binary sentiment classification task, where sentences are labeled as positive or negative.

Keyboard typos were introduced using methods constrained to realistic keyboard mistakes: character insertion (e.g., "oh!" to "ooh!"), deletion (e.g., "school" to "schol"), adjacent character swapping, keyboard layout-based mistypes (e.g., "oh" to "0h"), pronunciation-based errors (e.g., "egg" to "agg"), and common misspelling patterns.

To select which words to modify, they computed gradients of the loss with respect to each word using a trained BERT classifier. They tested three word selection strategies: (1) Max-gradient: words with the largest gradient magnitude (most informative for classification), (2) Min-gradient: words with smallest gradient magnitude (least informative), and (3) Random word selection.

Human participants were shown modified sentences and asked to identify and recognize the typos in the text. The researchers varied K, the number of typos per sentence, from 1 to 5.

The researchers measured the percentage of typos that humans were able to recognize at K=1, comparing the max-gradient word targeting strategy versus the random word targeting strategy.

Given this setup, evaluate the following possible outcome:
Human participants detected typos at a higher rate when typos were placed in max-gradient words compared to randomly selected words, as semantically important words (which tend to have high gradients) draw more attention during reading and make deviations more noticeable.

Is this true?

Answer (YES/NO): NO